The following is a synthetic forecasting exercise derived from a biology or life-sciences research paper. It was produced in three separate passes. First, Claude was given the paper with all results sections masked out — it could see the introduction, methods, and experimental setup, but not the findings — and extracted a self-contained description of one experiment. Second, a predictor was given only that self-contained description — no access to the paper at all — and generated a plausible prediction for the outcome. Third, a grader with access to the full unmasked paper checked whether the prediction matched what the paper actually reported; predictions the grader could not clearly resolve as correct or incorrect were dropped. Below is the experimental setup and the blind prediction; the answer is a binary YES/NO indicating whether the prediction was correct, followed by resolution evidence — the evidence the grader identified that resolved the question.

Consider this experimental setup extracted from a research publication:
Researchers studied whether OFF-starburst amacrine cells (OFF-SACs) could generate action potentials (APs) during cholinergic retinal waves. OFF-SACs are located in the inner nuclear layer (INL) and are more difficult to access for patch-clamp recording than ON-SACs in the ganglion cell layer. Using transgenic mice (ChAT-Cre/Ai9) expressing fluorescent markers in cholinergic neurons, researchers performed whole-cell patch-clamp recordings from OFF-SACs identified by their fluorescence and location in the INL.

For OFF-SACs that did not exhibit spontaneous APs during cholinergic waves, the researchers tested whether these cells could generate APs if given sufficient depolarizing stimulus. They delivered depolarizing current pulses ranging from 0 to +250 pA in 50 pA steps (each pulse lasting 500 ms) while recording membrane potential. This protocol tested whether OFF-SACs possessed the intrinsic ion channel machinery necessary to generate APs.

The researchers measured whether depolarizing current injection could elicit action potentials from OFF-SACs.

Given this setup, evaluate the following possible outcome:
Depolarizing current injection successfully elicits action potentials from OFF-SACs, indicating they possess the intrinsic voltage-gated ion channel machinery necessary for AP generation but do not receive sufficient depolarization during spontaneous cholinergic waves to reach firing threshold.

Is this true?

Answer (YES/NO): NO